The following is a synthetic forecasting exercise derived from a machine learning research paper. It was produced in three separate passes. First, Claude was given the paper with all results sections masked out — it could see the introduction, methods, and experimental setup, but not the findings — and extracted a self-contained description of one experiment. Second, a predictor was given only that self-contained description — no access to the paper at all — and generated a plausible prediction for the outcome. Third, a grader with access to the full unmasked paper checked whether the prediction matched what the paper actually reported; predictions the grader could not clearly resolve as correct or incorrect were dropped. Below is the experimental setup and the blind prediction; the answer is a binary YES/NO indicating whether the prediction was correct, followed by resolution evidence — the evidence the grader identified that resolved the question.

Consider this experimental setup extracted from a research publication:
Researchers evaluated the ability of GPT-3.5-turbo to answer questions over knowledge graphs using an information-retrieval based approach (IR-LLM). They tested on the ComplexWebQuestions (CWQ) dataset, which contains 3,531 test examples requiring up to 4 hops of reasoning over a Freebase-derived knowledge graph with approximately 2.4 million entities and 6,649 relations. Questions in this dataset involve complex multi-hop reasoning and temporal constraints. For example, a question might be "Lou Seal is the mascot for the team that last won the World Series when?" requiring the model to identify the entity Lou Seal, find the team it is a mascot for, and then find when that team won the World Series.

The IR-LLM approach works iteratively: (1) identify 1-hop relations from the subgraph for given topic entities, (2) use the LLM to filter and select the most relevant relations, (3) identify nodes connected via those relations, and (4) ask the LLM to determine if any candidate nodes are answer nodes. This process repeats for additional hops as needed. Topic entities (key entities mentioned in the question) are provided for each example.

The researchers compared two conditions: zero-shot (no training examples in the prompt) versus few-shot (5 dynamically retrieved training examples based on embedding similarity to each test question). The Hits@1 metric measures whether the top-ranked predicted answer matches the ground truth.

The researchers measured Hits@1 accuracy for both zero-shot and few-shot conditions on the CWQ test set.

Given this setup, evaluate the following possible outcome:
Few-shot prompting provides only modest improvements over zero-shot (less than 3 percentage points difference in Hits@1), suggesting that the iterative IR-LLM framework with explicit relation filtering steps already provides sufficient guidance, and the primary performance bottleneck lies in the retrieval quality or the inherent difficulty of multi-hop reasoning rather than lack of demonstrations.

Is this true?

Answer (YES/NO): NO